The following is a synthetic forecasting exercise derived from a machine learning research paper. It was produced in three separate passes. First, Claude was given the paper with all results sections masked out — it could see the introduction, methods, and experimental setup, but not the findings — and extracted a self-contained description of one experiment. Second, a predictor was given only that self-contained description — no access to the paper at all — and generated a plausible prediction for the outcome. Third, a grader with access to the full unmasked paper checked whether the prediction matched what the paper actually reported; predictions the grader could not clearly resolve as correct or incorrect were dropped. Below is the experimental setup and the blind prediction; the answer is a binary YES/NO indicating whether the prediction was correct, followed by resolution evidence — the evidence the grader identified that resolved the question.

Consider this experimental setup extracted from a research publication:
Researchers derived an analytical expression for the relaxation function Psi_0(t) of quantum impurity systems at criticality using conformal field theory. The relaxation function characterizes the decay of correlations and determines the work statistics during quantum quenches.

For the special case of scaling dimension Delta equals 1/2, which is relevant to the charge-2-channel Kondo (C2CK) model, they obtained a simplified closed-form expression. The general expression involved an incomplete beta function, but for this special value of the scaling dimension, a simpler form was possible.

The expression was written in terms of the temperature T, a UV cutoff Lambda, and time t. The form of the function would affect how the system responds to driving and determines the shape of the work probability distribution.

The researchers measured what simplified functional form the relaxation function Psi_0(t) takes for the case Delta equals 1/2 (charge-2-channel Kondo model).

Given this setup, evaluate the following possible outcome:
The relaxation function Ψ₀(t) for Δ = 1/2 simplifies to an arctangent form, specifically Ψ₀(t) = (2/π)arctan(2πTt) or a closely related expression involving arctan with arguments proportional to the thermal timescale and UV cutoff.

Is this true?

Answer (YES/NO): NO